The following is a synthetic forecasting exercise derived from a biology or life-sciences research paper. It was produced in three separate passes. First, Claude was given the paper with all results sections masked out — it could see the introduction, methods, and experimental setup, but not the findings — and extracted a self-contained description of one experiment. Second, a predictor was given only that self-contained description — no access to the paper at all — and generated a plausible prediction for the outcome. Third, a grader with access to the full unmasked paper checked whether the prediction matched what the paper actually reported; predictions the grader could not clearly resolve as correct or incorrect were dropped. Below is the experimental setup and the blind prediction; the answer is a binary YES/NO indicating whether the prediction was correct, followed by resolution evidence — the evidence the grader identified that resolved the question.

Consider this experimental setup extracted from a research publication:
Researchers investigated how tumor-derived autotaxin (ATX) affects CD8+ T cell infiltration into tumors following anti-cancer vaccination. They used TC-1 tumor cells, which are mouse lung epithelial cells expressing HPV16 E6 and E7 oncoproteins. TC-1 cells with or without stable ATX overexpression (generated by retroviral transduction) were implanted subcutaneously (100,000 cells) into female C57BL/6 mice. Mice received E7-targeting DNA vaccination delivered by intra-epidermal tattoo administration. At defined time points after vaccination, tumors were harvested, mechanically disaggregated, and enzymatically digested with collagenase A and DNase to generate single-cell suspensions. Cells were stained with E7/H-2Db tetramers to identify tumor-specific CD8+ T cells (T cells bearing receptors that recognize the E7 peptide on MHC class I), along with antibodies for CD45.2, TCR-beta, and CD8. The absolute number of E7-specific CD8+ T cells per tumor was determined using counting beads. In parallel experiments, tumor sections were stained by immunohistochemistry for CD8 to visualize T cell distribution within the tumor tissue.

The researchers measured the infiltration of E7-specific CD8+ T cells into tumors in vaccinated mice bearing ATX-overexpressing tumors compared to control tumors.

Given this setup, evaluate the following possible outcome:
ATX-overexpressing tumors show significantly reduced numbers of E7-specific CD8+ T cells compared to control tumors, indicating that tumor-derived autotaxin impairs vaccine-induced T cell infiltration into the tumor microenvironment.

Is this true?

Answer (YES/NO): YES